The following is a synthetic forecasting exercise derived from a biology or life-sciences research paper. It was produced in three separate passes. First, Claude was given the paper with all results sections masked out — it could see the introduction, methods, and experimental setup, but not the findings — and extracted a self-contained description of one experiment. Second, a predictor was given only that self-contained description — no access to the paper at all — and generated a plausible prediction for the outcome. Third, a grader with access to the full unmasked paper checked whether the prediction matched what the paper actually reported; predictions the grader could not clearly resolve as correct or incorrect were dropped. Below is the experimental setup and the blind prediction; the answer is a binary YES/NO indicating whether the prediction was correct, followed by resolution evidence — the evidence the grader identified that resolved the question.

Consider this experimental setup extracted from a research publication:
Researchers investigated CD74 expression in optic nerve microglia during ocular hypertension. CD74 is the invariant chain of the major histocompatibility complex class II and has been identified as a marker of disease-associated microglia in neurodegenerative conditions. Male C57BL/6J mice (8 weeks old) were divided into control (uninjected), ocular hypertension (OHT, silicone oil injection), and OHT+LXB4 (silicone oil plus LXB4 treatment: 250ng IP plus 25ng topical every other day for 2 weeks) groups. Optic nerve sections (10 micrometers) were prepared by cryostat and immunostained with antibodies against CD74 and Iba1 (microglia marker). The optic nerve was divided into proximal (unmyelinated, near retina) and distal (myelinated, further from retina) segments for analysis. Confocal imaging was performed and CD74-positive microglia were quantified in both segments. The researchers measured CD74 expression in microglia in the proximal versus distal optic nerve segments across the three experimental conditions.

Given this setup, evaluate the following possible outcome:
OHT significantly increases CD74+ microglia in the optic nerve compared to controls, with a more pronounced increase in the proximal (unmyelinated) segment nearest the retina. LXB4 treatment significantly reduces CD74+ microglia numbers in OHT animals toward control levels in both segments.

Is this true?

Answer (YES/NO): NO